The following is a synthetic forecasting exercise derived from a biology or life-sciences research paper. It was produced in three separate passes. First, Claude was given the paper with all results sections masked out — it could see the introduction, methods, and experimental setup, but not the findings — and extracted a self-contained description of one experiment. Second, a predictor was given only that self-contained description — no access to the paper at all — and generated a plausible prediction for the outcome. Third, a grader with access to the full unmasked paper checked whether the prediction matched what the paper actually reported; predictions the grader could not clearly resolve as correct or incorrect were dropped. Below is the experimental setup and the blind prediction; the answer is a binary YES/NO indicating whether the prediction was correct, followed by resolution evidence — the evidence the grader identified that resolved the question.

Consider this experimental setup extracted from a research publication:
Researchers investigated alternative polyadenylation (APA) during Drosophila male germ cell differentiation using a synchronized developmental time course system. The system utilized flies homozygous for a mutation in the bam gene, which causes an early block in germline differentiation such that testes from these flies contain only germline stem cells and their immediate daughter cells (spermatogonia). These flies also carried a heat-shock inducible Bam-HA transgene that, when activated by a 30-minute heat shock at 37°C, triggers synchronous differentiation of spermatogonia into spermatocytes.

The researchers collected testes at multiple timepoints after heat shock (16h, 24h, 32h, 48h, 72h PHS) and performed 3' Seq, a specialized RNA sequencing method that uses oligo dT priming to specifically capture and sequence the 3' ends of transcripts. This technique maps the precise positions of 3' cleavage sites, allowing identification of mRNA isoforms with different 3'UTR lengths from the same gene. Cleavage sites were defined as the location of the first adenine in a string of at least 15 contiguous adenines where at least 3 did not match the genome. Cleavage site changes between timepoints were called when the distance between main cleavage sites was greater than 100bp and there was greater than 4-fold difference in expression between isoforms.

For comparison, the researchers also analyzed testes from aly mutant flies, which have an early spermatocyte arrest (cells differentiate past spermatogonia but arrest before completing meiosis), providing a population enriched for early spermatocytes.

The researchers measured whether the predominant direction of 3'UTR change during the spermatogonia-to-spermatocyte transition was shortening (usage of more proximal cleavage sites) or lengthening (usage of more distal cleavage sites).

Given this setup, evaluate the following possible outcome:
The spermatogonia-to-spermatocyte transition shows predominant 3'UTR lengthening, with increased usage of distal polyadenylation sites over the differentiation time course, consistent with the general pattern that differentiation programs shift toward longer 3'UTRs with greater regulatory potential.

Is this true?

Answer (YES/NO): NO